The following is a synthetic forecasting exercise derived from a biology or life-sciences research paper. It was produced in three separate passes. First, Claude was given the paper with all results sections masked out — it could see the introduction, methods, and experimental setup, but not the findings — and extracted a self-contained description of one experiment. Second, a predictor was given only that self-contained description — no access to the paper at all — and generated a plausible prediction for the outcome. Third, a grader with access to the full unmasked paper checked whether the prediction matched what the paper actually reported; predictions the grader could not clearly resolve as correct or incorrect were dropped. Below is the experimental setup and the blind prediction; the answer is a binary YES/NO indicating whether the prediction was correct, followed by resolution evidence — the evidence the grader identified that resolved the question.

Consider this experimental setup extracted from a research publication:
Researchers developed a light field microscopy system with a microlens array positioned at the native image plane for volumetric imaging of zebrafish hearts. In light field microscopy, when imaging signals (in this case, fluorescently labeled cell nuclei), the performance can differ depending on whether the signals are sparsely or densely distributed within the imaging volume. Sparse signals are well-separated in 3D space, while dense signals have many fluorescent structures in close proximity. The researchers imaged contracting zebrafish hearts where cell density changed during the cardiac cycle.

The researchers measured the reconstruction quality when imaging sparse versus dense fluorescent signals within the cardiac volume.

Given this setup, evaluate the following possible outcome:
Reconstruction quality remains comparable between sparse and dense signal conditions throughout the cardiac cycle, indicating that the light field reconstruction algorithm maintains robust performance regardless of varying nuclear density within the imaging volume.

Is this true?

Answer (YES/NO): NO